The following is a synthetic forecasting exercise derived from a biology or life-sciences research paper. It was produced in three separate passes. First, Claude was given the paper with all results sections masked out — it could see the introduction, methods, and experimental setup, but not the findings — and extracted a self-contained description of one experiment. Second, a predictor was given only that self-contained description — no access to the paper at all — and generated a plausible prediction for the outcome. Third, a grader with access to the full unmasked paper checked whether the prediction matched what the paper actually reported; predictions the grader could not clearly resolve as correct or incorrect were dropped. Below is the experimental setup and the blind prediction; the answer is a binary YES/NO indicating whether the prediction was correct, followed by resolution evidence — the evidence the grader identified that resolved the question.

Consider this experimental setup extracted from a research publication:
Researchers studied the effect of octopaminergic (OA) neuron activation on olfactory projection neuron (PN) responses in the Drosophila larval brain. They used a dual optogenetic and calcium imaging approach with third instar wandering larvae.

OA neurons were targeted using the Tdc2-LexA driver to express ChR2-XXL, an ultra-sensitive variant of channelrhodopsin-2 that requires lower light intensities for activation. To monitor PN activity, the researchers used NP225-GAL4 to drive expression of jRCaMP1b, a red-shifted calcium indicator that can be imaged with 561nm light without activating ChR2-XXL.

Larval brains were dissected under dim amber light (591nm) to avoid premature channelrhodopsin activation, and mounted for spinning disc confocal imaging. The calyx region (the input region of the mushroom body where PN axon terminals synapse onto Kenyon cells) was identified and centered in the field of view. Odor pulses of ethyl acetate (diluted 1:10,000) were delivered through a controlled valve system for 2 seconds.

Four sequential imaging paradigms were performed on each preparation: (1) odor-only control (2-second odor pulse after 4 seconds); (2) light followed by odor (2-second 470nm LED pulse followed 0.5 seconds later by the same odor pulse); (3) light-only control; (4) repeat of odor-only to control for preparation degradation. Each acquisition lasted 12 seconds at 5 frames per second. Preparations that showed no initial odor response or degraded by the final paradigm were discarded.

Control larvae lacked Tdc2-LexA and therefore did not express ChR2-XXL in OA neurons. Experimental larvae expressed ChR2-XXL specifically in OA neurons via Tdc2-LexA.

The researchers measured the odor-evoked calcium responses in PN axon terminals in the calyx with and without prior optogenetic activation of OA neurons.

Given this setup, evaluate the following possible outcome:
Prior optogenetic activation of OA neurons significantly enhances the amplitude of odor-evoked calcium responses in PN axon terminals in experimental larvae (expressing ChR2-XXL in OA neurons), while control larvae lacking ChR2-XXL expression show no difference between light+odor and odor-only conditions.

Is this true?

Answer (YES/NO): YES